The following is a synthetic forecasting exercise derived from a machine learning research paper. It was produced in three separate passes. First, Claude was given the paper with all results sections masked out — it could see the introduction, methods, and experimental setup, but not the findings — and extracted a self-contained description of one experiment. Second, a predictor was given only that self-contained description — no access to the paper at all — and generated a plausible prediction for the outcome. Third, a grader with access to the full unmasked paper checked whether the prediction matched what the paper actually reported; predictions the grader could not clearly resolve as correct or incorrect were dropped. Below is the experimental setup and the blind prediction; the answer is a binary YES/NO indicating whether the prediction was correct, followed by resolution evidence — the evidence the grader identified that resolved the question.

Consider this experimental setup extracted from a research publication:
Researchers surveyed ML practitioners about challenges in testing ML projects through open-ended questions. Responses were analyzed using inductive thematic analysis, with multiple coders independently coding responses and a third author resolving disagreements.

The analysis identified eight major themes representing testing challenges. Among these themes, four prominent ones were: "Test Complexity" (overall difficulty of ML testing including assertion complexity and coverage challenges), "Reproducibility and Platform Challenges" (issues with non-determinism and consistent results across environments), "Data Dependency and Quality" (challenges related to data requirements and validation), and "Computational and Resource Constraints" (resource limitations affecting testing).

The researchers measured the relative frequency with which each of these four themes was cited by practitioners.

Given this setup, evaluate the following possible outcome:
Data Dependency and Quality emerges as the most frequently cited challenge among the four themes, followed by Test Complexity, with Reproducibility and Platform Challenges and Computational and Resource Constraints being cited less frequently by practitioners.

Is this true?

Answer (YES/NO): NO